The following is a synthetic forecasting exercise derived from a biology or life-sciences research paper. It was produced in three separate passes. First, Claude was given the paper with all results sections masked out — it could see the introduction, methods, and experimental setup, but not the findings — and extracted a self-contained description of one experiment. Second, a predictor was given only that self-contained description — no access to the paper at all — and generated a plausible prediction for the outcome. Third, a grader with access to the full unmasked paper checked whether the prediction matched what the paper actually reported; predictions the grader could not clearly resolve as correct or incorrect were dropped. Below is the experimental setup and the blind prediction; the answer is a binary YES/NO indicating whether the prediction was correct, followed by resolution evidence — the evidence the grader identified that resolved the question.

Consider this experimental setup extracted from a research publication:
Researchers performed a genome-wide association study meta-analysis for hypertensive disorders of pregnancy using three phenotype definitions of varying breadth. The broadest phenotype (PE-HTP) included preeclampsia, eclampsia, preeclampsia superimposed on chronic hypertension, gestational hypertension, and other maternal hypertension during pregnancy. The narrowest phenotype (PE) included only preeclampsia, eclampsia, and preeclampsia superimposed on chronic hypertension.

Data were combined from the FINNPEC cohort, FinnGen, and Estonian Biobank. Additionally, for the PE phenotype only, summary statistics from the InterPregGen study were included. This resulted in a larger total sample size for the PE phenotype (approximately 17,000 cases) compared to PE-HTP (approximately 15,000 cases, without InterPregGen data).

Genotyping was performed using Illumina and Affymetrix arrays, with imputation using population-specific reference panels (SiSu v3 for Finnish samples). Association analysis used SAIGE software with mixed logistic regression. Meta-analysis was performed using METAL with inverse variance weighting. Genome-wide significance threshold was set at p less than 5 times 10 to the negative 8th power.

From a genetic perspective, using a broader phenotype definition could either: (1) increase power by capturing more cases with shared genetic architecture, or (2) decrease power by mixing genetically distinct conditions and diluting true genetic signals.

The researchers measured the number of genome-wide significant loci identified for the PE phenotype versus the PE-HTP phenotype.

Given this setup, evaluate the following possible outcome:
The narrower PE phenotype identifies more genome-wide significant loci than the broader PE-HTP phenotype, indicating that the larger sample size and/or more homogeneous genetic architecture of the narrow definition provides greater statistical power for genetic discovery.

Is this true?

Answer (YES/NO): NO